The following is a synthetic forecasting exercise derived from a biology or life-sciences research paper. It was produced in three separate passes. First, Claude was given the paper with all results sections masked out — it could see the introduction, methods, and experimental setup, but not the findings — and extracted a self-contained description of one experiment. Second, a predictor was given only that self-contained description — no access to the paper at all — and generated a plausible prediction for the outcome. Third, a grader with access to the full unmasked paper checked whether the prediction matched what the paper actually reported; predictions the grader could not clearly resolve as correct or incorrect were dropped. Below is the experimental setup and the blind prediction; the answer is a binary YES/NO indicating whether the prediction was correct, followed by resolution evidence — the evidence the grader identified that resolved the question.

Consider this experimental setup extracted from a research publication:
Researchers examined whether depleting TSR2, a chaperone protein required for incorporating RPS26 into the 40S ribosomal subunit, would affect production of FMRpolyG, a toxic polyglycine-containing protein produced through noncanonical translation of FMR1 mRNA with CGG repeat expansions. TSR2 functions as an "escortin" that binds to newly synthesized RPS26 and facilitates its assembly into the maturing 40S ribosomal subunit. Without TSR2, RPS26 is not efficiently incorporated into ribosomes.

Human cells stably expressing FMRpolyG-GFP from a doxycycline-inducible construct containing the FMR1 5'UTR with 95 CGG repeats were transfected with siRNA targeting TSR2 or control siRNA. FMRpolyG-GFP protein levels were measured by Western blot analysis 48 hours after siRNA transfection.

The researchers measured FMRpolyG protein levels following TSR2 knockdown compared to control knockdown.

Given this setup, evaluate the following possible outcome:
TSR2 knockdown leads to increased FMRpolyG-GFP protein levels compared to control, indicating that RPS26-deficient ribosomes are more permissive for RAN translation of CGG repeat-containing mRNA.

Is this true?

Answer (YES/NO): NO